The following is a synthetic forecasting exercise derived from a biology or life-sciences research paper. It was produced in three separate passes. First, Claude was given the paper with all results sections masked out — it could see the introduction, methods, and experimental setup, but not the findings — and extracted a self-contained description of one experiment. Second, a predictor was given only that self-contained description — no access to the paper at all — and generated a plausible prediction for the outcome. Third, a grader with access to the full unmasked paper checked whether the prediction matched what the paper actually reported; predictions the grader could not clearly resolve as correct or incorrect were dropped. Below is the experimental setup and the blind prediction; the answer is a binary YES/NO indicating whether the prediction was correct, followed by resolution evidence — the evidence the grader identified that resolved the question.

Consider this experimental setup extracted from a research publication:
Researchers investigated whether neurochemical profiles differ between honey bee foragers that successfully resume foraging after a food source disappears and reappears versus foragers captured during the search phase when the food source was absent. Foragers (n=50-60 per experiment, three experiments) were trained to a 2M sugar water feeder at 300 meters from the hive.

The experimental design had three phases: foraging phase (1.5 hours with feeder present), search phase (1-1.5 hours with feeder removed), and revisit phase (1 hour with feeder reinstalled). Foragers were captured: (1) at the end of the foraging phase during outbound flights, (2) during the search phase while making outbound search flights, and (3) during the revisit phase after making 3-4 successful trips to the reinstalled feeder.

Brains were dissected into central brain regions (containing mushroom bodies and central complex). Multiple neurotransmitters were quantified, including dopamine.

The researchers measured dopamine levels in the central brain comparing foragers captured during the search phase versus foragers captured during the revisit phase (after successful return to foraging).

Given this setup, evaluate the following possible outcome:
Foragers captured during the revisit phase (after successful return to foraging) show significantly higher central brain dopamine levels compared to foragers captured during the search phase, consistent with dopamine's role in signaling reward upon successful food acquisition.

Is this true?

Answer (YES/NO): NO